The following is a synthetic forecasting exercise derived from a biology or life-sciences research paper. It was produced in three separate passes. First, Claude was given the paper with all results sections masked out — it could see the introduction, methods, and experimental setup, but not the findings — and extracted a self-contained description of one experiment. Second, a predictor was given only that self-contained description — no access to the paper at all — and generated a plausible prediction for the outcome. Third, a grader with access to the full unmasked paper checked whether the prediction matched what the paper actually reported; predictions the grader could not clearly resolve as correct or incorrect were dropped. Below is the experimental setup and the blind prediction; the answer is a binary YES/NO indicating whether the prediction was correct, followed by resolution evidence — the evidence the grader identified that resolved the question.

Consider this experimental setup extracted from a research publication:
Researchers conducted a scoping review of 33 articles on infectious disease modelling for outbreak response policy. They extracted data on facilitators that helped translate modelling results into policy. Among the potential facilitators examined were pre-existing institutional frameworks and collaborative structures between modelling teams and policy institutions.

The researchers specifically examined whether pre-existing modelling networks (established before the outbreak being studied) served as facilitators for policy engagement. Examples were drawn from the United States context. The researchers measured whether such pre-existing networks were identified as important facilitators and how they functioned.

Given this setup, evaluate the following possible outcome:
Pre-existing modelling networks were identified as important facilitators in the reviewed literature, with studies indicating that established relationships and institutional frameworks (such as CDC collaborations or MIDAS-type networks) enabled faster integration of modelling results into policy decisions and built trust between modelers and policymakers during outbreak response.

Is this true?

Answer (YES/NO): YES